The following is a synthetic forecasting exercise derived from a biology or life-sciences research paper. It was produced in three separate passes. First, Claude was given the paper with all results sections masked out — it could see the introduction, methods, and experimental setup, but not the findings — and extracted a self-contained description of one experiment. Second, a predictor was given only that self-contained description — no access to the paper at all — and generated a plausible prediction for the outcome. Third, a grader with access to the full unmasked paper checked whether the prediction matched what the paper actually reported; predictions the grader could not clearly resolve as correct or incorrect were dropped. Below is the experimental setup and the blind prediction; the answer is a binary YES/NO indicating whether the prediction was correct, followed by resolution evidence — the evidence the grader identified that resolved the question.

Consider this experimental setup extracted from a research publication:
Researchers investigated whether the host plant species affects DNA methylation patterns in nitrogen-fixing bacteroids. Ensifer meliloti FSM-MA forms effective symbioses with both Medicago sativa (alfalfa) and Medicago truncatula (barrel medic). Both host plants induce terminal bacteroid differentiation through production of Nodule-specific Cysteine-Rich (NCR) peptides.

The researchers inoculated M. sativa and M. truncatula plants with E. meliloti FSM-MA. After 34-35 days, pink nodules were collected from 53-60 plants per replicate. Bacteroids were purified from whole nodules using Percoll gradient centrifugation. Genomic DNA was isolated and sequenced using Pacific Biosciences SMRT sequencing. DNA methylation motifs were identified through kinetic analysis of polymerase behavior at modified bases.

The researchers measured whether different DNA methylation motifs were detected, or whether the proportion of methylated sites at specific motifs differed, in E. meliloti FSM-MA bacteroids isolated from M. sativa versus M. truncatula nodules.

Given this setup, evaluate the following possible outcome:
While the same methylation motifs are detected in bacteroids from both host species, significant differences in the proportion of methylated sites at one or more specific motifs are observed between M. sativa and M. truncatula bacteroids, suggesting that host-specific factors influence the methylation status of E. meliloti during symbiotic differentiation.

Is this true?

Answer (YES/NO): NO